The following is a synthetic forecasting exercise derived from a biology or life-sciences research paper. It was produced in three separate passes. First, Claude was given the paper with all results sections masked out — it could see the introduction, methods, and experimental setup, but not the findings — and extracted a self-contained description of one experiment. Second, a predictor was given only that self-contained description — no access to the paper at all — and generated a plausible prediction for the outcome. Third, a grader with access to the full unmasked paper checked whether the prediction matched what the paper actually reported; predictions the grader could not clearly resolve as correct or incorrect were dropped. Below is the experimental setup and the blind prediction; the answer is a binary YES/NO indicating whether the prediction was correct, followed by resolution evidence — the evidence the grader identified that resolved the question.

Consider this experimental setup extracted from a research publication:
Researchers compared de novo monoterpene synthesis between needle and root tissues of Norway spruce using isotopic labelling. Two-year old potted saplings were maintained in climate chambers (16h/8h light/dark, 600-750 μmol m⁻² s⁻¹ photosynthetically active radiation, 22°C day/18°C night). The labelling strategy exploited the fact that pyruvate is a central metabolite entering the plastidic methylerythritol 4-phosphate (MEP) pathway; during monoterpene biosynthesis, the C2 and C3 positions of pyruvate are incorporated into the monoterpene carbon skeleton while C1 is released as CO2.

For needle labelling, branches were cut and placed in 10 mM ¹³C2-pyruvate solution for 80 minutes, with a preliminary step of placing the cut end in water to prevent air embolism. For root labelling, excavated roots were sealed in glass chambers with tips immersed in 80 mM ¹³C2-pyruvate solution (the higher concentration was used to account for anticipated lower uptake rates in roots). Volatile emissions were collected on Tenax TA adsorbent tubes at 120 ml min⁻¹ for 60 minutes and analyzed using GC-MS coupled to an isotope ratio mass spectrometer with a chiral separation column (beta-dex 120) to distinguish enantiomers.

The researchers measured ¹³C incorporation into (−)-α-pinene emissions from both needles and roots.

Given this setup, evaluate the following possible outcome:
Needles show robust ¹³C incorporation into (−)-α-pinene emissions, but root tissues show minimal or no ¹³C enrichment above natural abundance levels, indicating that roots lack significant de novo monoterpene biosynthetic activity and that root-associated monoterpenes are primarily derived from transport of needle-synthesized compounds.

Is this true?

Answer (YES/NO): YES